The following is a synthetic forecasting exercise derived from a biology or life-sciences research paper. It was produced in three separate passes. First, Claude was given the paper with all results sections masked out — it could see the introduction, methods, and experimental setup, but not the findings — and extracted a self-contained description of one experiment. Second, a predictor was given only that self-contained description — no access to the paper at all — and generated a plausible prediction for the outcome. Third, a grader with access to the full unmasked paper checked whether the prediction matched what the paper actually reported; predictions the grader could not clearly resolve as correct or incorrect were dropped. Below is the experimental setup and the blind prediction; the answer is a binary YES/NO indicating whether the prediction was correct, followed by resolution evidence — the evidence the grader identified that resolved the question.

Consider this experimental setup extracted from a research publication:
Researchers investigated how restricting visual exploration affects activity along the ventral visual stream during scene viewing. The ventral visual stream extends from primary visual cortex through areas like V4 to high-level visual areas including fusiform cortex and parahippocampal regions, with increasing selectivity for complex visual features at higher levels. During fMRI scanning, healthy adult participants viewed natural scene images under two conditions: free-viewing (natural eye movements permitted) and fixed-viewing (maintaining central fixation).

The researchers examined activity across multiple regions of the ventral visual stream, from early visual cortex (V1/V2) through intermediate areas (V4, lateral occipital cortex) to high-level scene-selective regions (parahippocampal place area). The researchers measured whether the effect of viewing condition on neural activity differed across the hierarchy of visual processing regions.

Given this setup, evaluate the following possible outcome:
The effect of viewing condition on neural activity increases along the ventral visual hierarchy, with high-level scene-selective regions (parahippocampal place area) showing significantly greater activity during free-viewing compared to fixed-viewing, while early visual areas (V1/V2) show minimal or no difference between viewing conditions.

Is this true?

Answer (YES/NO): NO